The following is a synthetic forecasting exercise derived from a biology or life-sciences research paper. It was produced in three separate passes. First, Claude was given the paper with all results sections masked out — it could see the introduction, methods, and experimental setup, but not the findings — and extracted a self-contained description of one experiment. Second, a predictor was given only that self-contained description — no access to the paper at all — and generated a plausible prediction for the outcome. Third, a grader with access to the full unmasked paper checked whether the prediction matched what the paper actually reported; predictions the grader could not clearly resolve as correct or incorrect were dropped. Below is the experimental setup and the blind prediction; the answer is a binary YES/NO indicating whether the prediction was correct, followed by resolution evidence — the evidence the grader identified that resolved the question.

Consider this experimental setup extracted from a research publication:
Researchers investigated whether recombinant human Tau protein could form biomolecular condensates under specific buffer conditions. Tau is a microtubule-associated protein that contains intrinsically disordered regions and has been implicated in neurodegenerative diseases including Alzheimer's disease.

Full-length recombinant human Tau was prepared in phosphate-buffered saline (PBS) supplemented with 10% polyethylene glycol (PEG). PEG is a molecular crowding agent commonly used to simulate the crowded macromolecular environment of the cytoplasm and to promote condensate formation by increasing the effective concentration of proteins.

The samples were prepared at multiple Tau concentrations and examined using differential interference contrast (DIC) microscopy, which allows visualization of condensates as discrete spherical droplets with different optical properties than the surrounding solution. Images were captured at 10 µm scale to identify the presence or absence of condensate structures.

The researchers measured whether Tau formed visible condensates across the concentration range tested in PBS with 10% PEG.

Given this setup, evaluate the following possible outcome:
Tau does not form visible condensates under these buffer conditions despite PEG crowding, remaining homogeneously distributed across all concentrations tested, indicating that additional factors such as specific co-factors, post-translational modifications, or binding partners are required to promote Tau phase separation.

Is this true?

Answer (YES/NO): NO